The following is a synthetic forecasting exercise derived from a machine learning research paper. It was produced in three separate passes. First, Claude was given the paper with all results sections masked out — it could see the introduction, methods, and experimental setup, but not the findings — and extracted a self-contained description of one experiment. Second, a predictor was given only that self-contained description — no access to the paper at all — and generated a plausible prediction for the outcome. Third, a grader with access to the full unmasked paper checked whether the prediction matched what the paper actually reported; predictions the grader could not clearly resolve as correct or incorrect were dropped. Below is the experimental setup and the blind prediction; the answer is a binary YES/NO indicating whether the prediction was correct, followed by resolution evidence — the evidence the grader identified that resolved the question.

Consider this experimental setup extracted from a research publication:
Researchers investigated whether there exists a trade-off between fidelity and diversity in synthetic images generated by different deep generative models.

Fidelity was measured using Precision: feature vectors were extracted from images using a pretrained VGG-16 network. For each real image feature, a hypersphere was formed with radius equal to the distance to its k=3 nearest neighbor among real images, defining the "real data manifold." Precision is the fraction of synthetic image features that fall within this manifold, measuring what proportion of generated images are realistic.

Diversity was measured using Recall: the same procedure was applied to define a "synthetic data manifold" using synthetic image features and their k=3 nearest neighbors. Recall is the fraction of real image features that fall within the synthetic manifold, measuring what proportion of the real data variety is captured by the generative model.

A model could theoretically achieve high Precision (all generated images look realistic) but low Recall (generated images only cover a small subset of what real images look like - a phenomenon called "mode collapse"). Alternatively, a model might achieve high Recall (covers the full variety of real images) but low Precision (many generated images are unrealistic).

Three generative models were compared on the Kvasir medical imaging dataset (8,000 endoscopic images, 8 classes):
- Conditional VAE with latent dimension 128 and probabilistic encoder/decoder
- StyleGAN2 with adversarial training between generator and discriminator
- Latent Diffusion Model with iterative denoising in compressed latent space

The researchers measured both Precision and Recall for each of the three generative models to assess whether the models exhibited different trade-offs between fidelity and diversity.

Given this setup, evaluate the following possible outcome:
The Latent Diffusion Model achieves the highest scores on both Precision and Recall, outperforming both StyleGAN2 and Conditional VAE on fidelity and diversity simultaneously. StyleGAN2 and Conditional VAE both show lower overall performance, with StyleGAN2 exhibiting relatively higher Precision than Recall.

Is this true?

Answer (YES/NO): YES